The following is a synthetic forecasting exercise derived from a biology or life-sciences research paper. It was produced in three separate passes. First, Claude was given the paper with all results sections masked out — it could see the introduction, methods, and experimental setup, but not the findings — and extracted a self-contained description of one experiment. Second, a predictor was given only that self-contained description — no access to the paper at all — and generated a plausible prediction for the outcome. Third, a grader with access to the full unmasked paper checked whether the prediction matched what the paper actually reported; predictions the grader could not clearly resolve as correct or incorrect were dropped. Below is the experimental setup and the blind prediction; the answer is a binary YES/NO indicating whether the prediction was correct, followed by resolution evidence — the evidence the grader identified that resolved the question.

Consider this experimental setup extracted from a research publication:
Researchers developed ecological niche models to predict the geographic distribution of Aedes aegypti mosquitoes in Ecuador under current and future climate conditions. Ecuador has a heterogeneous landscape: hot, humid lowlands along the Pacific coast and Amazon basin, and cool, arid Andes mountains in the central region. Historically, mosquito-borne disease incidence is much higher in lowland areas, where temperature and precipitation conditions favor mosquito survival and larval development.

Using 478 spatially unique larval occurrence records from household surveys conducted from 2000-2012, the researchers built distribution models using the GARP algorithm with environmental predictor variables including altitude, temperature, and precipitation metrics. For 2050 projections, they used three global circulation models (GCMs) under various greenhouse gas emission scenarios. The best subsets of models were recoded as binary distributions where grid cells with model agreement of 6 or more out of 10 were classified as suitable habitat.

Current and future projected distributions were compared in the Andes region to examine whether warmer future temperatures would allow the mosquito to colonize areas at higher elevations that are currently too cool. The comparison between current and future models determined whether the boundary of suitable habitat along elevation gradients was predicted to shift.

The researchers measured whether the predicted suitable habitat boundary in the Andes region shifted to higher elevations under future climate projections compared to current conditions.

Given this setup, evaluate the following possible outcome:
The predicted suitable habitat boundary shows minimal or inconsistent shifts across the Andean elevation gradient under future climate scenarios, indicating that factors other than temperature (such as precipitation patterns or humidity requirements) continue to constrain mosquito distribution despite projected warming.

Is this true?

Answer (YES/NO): NO